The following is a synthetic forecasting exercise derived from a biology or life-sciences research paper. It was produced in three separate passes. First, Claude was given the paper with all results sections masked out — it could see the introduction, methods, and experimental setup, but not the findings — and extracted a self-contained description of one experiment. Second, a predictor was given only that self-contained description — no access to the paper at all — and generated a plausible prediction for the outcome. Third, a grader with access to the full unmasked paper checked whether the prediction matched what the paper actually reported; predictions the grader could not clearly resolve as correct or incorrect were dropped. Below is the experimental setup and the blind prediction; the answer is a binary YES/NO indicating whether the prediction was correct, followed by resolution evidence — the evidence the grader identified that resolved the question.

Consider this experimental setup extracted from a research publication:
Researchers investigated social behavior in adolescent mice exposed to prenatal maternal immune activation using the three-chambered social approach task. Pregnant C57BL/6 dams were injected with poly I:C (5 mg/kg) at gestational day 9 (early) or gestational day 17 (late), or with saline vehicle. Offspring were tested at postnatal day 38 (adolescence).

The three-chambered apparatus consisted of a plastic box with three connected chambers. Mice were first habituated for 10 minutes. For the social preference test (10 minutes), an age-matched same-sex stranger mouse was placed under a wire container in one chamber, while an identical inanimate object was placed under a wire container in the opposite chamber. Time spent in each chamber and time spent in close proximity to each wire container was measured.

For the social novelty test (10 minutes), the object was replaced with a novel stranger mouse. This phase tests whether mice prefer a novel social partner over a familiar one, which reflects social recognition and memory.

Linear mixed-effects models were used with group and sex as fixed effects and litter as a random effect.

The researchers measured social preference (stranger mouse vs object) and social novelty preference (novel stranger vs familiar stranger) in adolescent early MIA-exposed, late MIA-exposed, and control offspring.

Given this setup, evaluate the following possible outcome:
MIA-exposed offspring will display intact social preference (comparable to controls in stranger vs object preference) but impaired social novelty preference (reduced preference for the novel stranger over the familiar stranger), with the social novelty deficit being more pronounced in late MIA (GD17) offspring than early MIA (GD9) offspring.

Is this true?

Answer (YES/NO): NO